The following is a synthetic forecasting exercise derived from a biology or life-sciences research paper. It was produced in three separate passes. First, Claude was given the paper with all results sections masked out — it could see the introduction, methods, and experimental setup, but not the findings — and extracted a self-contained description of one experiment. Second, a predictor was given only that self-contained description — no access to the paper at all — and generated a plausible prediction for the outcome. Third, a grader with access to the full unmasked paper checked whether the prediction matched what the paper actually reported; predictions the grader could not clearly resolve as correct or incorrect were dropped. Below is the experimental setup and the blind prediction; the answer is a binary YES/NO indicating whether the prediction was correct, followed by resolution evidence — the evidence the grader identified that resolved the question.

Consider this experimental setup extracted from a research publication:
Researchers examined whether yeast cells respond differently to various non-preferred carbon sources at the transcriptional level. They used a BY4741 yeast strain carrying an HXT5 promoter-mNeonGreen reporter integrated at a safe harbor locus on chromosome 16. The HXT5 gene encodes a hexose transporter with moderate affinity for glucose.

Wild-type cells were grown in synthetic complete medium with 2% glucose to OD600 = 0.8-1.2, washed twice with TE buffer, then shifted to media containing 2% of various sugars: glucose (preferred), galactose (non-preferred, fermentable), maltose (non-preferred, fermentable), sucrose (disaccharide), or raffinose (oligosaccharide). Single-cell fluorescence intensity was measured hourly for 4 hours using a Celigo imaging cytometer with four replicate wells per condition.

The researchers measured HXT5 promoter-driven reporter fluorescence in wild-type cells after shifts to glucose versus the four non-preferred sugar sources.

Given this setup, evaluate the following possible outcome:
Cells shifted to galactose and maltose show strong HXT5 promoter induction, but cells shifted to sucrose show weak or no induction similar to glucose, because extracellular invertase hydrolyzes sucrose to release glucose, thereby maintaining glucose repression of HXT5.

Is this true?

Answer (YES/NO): NO